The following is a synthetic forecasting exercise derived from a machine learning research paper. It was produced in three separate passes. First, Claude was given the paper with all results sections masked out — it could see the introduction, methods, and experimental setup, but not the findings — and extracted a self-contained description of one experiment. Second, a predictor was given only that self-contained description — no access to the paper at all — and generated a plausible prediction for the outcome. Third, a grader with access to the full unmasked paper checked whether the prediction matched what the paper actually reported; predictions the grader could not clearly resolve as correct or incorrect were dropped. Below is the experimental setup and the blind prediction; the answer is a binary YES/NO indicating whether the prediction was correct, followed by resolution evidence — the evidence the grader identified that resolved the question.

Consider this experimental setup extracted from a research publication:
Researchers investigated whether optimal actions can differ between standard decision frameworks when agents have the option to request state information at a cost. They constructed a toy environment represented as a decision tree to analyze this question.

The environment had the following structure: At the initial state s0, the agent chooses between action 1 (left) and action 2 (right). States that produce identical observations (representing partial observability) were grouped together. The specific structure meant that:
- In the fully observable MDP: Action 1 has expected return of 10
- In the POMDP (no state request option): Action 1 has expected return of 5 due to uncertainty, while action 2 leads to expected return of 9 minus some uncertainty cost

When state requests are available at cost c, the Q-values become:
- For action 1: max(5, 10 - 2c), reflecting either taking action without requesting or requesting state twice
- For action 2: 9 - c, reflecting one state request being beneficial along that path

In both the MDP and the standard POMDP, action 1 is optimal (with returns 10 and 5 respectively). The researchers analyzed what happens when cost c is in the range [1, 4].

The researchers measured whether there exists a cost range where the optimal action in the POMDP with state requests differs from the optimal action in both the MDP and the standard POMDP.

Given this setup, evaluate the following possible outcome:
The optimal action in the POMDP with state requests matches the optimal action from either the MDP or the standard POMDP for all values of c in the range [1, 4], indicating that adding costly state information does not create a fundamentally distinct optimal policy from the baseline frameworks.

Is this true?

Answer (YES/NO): NO